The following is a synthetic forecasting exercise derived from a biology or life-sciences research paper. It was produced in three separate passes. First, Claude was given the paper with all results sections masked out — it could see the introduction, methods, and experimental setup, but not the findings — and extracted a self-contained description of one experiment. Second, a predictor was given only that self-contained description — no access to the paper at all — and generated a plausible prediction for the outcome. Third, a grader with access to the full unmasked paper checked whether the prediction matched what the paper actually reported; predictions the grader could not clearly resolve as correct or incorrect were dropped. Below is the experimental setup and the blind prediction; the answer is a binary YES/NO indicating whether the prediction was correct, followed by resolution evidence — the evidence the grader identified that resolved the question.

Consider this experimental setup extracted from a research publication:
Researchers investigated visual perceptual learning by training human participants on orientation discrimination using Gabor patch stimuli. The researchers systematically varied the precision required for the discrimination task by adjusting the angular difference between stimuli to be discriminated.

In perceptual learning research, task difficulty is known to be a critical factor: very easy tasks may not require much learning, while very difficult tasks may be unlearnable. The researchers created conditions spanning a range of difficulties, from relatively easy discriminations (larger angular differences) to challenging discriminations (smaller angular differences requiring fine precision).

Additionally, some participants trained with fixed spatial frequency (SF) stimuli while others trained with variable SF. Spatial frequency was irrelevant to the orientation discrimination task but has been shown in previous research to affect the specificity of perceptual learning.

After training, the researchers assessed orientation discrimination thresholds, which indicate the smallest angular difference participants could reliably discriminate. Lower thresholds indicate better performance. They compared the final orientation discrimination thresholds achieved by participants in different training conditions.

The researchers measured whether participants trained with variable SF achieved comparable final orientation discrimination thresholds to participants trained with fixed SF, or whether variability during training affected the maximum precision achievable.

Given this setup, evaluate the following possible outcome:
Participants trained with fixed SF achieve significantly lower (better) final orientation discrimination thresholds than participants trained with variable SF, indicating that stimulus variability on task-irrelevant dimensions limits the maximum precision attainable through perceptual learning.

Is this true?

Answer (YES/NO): NO